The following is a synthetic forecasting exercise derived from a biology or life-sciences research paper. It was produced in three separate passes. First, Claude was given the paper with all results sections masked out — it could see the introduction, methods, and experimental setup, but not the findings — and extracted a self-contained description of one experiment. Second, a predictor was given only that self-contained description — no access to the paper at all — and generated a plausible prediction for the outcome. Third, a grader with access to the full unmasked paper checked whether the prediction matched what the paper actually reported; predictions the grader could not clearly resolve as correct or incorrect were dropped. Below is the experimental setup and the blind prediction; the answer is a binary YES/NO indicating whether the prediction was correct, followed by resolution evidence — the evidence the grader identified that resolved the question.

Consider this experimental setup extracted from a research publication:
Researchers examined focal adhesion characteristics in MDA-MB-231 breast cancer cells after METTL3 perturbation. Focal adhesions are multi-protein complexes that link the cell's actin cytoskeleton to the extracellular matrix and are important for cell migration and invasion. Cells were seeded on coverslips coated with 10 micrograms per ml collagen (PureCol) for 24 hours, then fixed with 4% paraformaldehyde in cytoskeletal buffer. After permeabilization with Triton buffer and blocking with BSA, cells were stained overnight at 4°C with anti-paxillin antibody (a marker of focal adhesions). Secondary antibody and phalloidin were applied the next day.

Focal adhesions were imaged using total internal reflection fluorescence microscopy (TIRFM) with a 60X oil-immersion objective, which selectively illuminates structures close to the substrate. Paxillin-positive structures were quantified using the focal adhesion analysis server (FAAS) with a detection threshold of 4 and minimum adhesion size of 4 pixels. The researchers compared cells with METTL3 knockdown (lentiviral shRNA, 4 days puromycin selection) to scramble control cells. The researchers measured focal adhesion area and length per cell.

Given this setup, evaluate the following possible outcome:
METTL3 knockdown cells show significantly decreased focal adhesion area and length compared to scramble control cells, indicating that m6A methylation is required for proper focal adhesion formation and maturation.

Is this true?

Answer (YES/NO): NO